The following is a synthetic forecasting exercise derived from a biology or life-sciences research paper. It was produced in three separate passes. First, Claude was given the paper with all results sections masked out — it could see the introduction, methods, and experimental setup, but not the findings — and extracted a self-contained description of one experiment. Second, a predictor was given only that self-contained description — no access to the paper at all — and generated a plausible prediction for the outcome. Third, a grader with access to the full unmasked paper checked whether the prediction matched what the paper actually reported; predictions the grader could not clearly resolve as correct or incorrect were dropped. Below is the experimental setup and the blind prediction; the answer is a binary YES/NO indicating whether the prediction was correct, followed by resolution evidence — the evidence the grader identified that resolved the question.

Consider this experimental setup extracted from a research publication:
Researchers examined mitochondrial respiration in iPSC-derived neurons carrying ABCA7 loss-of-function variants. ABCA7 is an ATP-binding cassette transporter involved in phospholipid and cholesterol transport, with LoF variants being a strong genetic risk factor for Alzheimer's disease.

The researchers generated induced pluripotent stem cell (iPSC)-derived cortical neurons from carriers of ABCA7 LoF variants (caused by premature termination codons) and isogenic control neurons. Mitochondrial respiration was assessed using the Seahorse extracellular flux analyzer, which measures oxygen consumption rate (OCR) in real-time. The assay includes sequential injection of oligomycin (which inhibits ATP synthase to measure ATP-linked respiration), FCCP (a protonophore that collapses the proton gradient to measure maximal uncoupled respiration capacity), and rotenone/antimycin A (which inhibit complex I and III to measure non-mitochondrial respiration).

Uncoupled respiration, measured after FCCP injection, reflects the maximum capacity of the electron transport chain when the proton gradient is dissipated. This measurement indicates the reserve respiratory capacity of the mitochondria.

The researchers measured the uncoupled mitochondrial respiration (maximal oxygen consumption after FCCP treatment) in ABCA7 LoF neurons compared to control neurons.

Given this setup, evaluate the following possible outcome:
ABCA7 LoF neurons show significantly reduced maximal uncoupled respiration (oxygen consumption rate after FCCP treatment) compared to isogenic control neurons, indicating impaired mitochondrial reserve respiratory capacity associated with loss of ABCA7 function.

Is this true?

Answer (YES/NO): NO